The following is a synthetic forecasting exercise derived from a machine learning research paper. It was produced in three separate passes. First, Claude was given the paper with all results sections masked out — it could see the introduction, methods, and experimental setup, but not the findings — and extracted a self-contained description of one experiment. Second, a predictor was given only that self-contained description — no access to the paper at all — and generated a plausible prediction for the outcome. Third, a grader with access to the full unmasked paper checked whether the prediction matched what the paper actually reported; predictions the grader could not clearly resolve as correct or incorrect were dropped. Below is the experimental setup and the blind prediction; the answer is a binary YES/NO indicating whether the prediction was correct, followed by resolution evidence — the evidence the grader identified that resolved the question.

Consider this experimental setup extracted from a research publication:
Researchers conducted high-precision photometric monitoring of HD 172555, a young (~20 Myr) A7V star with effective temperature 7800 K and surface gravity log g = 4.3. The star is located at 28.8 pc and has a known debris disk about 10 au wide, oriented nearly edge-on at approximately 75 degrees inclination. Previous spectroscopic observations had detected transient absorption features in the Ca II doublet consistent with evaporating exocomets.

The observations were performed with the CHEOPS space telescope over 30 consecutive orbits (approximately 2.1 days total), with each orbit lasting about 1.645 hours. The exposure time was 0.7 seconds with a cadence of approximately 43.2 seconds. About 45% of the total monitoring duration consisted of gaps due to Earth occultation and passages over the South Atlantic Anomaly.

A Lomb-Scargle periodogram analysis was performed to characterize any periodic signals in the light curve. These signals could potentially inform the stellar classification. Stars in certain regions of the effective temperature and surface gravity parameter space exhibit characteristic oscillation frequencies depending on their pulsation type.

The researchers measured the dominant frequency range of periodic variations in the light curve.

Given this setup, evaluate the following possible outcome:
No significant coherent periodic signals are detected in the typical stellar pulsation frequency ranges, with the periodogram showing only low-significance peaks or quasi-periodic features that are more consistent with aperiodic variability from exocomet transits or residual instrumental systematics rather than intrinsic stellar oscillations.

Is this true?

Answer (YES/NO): NO